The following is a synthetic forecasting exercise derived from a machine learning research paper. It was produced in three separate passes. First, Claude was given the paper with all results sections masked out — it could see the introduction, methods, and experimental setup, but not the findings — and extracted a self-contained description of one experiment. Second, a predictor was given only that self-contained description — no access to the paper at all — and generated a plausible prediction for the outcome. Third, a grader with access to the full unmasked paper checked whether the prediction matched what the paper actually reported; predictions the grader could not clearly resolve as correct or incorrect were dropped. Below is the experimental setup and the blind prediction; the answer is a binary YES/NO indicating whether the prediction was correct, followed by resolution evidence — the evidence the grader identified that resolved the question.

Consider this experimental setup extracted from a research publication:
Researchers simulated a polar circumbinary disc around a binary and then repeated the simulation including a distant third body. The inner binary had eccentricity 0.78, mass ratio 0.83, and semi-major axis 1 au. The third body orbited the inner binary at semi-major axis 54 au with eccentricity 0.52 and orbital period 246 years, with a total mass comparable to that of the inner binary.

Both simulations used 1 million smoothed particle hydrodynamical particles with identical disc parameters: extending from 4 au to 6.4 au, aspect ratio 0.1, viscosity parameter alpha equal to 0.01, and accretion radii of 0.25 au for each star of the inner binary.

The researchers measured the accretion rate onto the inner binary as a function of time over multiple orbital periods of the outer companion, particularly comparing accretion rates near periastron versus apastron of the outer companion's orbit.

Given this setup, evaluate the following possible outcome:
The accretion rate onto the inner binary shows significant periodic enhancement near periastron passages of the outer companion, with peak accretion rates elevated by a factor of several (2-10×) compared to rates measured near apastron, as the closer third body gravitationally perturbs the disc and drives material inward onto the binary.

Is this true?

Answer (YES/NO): NO